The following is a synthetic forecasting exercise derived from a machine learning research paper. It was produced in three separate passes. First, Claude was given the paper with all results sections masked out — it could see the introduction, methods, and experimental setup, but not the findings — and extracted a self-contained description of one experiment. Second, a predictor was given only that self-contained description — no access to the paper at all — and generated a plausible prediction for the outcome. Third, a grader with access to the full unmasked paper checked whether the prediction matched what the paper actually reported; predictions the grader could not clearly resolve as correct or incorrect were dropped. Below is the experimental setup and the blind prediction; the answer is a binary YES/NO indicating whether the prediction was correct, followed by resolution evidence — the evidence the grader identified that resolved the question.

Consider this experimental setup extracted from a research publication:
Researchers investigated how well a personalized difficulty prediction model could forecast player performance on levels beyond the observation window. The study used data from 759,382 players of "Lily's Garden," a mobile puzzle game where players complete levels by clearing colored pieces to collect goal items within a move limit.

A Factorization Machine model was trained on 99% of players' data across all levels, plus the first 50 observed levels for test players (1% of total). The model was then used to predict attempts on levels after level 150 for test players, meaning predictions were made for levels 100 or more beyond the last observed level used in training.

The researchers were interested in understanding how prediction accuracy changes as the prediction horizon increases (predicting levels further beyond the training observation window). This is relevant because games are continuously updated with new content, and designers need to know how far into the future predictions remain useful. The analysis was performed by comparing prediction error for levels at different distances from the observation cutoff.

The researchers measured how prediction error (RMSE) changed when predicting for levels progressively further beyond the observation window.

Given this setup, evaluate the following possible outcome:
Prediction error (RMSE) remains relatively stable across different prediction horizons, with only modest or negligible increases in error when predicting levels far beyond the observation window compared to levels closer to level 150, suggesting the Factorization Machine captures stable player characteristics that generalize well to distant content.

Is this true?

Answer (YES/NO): NO